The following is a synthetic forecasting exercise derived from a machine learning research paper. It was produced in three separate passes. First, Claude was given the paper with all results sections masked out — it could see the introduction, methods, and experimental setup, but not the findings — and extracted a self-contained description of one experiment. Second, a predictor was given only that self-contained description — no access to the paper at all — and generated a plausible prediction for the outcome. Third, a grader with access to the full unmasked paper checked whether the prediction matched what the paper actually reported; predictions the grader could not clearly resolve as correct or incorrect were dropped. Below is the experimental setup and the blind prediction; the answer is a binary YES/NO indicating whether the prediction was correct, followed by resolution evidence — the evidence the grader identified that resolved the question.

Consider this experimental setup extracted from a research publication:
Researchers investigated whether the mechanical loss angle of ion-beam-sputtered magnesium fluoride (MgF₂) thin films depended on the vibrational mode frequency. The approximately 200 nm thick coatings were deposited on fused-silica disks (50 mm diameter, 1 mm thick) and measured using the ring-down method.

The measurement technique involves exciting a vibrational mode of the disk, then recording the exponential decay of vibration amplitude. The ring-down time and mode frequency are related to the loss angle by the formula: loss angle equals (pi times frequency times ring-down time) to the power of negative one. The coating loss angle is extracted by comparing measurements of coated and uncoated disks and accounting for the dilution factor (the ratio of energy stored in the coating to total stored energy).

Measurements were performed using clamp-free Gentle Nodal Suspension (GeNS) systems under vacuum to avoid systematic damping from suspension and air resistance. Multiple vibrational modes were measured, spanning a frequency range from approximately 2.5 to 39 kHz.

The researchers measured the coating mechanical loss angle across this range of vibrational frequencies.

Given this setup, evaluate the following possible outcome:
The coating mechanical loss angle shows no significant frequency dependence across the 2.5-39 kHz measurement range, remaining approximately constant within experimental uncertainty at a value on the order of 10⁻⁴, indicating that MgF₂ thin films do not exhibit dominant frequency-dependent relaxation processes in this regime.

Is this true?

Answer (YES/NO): NO